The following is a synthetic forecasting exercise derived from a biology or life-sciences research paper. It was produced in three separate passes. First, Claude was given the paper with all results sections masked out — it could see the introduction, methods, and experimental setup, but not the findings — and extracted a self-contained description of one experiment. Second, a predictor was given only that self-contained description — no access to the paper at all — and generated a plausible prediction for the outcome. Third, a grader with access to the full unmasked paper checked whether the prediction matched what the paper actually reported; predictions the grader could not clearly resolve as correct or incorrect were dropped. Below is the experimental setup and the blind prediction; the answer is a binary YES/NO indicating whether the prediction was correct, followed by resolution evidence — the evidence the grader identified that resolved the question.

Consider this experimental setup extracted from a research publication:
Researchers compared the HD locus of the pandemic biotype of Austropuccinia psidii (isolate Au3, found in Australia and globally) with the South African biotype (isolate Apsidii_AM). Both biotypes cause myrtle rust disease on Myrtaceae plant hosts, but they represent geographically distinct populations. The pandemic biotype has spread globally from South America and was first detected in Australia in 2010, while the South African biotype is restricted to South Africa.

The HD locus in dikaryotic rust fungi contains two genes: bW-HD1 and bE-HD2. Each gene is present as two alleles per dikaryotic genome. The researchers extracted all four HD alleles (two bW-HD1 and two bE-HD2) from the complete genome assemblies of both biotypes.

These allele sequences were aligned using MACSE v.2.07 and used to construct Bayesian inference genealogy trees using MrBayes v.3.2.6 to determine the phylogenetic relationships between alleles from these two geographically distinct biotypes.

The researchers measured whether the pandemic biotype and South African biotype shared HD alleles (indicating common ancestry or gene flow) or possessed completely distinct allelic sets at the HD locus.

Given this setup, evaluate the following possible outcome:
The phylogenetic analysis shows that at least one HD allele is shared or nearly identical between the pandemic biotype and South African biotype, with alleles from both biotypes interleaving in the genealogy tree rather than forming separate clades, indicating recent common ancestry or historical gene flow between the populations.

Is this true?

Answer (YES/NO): NO